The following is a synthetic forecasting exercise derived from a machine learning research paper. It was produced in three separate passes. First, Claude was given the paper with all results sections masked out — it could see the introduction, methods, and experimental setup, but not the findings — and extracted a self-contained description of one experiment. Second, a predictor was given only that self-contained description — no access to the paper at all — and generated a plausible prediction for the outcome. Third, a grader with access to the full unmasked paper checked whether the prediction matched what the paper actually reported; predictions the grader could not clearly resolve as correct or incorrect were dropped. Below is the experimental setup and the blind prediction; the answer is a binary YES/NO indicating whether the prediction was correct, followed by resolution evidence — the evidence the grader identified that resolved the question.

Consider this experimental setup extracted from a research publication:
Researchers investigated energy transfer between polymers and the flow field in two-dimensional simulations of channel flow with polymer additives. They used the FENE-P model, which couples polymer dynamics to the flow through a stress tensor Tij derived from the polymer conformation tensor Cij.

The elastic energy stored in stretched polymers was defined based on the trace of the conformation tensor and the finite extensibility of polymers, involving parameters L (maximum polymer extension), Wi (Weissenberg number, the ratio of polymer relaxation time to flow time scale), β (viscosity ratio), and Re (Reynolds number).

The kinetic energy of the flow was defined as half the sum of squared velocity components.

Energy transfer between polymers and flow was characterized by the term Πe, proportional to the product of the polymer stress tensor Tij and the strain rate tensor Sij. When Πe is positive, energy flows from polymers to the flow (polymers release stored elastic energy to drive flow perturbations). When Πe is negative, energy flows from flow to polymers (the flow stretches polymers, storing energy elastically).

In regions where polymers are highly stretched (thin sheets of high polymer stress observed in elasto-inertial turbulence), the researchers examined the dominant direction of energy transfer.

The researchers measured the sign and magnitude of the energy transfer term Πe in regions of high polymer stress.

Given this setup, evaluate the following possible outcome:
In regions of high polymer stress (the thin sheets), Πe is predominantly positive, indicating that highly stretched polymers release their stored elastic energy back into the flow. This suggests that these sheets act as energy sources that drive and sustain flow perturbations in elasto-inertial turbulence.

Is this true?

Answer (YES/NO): YES